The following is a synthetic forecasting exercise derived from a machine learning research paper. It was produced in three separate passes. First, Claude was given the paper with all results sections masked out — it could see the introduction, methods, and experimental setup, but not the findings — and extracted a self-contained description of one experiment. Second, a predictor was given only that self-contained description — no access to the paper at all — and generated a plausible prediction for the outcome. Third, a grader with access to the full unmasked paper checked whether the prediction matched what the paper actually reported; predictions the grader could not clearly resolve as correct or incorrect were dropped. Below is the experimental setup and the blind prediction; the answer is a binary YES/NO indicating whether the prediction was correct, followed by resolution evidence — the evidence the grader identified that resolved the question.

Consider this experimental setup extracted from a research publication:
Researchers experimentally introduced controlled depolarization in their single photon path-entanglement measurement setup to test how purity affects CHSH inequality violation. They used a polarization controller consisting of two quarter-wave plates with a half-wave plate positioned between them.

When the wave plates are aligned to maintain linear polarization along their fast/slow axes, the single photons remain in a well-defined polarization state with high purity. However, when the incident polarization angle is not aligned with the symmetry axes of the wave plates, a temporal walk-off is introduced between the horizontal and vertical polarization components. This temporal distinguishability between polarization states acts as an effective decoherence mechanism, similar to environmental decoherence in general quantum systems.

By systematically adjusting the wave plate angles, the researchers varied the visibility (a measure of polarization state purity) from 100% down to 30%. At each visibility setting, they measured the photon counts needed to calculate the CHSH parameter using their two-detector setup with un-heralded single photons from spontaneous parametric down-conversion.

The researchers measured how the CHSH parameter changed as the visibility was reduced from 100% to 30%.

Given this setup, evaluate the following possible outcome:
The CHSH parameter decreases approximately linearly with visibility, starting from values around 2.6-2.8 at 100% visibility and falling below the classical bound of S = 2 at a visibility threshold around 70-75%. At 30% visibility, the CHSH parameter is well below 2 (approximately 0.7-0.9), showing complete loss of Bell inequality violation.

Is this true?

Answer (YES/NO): YES